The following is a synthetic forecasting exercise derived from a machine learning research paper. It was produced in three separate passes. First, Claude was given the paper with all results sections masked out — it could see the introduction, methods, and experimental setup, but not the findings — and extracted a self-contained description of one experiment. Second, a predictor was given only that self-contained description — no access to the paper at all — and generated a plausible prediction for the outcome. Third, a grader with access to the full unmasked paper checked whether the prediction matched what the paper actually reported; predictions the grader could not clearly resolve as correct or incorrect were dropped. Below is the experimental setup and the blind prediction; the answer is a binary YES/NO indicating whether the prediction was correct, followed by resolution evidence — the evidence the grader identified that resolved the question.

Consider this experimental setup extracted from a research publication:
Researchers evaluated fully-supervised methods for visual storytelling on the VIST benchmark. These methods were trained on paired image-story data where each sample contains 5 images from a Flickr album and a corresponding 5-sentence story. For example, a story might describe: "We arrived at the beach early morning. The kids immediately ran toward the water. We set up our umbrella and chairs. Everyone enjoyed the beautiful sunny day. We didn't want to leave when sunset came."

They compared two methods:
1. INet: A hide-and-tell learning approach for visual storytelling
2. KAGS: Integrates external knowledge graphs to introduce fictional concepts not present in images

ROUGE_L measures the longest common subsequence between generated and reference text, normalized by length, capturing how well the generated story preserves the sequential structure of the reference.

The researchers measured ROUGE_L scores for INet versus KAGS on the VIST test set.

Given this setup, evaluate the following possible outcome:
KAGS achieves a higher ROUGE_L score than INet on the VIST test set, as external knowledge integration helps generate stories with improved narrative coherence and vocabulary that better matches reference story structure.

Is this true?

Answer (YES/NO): YES